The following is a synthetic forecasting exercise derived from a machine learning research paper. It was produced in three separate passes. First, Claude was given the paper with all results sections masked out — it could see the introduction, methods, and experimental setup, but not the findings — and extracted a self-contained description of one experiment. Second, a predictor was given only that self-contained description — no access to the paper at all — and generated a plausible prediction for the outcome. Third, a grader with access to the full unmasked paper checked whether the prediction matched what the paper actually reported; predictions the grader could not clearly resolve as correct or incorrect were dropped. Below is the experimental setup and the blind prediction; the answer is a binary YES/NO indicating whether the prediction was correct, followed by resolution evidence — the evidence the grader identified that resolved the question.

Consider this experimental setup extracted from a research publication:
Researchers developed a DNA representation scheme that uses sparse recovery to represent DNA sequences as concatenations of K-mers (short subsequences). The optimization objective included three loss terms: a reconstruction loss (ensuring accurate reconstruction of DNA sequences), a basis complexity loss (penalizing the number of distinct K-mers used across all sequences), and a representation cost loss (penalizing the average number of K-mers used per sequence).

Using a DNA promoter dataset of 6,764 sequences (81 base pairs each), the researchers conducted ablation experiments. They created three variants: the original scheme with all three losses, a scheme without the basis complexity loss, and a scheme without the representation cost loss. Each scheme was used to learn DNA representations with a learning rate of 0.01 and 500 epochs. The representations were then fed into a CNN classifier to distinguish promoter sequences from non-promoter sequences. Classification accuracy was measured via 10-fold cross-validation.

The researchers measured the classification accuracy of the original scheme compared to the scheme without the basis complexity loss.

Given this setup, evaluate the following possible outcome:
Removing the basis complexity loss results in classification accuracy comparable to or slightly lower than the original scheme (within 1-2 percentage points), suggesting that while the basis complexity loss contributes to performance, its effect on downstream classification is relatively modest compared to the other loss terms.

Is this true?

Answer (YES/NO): NO